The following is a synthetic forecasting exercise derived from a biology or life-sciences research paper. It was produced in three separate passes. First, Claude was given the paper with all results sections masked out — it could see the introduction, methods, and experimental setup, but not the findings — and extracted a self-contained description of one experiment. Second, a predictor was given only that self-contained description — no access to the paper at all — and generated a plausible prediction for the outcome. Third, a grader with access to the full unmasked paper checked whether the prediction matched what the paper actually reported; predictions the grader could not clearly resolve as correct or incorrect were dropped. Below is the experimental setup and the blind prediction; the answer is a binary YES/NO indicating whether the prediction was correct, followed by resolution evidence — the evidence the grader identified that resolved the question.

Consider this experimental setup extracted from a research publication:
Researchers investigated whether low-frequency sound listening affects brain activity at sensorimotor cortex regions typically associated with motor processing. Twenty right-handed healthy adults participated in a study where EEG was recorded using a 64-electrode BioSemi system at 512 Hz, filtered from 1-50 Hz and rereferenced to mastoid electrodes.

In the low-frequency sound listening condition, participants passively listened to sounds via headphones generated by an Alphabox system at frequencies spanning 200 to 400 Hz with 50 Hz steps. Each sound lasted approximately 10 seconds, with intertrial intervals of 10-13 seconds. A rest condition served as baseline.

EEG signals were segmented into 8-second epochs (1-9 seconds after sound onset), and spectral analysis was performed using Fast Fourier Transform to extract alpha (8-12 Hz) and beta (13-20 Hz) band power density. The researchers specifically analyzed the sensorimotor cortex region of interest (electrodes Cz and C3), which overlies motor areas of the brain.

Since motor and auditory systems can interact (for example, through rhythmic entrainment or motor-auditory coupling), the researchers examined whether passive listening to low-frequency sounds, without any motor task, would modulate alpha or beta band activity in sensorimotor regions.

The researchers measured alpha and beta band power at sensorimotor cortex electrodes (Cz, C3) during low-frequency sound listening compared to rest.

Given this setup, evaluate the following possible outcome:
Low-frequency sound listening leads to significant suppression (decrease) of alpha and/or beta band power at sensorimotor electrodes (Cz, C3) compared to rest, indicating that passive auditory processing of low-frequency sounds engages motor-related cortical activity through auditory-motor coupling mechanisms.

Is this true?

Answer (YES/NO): NO